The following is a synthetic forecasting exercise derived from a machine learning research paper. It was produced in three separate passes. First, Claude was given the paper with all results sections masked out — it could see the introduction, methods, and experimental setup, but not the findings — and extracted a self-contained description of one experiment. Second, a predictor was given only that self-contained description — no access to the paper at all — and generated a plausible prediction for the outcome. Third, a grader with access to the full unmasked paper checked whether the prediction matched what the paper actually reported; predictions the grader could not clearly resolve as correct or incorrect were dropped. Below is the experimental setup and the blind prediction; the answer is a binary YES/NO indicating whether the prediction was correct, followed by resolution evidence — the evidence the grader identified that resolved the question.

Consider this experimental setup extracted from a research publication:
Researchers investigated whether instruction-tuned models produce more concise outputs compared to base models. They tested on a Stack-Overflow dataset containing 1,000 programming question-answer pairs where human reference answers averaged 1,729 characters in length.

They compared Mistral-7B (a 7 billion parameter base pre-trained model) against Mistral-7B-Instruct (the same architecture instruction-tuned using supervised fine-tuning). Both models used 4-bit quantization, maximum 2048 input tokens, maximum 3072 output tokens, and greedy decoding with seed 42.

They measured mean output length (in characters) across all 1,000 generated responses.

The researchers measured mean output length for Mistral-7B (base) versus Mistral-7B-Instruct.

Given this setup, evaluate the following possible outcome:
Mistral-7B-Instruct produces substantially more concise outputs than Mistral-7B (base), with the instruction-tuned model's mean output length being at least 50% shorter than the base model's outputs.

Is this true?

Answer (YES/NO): YES